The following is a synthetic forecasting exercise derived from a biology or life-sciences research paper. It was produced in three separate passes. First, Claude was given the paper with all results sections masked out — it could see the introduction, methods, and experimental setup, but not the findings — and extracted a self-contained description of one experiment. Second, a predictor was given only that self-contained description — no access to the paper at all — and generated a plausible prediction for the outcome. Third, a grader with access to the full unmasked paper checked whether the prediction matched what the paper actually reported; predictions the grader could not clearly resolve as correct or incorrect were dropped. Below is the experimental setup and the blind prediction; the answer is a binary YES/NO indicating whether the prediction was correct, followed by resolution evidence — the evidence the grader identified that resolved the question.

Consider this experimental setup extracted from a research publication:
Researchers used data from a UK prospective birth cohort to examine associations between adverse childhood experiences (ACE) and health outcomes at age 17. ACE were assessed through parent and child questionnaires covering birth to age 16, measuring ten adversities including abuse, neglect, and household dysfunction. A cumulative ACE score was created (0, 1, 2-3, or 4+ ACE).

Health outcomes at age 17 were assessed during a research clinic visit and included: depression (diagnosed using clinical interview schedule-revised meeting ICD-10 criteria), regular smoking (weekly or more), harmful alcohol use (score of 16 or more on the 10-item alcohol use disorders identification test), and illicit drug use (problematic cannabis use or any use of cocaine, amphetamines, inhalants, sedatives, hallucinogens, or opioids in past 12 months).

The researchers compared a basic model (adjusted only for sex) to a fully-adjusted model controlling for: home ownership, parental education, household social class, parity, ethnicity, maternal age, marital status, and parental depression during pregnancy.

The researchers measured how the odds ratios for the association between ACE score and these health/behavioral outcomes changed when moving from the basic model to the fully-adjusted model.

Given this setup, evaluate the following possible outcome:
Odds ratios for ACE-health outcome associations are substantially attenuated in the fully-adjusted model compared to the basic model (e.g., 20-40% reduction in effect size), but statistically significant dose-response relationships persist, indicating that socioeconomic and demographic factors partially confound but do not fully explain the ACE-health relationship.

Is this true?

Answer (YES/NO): NO